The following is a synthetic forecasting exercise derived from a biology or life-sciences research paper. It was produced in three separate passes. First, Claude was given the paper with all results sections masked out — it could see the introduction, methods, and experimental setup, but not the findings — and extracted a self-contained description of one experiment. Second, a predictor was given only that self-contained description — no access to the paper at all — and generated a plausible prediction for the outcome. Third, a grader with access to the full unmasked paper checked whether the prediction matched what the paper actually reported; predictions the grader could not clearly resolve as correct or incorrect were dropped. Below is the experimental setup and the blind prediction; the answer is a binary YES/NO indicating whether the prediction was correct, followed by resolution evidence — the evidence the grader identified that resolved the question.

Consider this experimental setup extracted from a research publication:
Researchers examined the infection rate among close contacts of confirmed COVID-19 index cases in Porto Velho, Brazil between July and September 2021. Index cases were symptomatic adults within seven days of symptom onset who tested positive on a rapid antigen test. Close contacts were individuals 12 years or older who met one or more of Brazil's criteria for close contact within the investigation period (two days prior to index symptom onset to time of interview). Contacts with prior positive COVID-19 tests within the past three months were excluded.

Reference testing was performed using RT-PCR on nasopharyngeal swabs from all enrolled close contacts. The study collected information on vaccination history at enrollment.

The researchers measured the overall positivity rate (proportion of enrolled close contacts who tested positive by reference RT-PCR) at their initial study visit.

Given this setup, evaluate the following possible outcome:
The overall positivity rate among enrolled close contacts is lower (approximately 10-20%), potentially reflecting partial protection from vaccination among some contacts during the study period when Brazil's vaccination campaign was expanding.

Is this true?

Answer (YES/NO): NO